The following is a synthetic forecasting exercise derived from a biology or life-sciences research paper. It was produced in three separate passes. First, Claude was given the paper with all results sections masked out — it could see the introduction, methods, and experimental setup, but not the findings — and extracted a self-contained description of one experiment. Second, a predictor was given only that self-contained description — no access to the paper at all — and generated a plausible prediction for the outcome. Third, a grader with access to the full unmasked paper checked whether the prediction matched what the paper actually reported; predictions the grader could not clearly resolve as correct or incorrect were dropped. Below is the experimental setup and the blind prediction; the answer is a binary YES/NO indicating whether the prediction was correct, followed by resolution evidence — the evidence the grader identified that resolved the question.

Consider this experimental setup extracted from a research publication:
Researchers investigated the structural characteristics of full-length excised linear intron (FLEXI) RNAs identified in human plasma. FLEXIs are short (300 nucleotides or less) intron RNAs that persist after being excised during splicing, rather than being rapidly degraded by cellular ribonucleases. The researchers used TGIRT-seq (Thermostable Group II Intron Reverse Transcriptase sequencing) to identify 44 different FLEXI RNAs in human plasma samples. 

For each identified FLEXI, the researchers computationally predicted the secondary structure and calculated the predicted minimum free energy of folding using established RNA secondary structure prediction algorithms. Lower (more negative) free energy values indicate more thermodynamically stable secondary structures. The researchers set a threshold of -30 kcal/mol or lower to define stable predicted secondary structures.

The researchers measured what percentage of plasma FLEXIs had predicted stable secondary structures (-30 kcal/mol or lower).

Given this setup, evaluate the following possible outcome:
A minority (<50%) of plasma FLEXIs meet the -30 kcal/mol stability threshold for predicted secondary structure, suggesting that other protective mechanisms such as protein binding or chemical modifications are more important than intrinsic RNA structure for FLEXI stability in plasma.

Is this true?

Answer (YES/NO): NO